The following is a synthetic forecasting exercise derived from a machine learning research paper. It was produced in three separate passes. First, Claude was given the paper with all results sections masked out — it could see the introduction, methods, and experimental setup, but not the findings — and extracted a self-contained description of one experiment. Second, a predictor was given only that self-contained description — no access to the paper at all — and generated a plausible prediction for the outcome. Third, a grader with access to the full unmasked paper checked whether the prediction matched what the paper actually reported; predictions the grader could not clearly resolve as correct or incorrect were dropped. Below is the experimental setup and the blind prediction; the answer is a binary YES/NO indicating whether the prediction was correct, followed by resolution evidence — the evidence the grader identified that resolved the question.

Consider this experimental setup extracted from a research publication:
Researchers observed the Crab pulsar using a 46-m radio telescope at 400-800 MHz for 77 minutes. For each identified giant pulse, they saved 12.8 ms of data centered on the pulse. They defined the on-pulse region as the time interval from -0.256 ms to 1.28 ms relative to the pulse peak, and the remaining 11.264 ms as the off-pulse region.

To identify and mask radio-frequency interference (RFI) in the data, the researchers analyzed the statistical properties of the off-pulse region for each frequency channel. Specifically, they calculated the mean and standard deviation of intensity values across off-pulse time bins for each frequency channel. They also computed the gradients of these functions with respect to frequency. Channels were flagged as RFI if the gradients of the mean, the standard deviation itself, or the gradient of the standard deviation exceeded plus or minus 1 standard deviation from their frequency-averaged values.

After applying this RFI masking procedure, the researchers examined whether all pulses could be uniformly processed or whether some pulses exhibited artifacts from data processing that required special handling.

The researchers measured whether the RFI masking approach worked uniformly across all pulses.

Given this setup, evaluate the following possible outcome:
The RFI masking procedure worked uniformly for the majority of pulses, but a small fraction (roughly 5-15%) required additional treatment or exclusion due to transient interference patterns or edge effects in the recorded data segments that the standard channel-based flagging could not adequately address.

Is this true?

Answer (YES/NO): NO